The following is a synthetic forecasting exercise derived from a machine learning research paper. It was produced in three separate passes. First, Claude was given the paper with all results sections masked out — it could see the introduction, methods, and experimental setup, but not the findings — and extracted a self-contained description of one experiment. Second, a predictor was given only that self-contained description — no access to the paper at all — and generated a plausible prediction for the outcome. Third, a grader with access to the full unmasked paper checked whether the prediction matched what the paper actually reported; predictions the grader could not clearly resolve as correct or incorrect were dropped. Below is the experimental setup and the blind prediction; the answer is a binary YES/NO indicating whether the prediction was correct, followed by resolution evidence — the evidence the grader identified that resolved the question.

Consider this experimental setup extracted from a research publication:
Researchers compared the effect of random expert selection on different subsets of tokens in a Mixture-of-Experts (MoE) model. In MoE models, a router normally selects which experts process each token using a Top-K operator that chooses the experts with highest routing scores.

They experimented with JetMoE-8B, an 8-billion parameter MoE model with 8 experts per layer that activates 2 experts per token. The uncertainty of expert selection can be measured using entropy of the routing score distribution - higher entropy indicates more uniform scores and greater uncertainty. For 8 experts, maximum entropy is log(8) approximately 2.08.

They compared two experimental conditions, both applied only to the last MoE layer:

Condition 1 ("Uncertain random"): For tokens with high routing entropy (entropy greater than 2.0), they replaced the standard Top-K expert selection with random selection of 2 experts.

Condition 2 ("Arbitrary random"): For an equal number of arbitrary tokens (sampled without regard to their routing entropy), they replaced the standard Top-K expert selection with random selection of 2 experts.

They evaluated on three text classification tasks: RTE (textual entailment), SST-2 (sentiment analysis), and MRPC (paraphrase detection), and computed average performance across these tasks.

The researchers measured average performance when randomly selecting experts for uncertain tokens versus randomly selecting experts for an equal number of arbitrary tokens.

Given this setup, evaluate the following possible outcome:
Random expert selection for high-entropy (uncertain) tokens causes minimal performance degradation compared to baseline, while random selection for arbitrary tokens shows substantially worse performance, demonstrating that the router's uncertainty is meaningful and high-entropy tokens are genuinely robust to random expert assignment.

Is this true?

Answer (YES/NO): NO